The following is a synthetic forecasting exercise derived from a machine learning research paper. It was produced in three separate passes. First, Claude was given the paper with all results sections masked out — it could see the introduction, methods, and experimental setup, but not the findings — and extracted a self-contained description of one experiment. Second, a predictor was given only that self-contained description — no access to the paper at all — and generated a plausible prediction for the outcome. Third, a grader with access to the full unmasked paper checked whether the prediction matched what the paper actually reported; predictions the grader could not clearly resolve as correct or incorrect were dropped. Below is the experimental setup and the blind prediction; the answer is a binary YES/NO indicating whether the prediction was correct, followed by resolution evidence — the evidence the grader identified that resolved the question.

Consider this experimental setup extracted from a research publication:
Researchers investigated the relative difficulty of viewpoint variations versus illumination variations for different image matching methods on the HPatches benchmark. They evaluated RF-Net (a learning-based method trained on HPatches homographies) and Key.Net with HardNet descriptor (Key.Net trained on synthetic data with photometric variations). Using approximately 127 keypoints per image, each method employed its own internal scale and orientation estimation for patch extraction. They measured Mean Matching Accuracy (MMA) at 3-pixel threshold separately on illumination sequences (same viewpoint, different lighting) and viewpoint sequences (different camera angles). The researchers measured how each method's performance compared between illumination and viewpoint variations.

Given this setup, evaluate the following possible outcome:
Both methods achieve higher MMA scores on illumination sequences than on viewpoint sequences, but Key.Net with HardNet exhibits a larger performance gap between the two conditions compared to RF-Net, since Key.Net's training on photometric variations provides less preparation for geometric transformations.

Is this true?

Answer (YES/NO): NO